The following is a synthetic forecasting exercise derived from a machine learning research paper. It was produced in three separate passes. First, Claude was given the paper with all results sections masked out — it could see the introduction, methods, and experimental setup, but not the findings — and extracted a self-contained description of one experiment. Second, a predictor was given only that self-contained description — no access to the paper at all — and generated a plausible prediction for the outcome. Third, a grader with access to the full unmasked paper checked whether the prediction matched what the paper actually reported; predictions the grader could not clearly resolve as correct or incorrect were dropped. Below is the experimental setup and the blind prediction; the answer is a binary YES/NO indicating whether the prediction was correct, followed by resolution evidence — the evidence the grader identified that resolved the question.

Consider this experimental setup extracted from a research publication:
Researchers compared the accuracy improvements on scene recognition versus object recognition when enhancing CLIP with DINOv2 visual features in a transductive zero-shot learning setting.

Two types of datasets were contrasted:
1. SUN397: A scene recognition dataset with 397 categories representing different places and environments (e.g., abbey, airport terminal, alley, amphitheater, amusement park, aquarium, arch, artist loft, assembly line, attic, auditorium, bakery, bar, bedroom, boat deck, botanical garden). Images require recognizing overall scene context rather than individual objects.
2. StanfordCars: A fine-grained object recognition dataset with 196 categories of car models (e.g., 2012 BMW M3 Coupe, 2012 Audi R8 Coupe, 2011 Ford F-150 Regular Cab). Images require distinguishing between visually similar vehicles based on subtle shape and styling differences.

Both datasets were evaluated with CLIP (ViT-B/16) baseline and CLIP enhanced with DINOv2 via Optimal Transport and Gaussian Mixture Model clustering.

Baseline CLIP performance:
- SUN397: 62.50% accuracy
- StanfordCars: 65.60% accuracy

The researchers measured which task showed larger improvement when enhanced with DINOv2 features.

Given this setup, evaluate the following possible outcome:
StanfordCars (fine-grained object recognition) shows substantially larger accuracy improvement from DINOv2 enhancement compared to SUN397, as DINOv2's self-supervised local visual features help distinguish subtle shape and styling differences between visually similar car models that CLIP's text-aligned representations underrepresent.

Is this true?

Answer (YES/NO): NO